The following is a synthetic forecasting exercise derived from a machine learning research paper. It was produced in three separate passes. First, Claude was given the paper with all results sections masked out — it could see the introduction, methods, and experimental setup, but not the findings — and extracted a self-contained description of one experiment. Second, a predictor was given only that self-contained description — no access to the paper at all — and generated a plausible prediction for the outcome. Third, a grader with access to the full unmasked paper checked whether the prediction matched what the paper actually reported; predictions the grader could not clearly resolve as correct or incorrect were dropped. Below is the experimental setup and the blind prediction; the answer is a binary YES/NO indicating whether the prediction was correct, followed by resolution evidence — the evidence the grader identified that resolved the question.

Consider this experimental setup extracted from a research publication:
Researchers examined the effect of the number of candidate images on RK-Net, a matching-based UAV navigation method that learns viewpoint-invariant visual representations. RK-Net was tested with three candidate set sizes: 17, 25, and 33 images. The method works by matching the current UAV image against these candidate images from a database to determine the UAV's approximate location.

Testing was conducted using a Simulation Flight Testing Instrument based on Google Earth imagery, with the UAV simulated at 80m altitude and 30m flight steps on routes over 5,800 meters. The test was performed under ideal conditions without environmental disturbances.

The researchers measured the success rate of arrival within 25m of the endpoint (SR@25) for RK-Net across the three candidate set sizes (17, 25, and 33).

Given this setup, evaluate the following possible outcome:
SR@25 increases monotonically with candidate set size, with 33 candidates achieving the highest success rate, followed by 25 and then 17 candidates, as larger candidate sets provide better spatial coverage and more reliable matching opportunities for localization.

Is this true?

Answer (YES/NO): NO